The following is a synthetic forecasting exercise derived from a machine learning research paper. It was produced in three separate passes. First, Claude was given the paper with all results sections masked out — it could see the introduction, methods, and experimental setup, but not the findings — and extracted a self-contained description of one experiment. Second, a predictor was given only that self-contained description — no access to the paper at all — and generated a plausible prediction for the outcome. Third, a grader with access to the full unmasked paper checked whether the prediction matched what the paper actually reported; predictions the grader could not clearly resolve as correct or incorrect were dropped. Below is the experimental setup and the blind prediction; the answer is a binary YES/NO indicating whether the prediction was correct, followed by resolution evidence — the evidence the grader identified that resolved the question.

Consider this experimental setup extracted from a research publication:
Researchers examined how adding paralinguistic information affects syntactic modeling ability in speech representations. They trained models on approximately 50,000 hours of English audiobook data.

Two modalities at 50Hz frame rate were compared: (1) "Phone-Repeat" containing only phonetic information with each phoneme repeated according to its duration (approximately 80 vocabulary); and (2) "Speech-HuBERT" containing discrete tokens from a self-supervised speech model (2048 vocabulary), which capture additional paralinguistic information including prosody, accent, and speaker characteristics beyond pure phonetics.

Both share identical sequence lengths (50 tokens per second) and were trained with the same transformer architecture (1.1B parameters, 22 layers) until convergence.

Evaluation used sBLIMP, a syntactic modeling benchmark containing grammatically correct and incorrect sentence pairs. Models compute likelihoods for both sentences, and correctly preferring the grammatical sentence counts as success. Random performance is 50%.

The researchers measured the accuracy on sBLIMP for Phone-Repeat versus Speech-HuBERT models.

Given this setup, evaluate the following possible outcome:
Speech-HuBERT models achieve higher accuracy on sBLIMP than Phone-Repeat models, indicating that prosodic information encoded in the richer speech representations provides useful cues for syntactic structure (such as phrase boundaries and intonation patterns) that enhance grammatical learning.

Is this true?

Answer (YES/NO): NO